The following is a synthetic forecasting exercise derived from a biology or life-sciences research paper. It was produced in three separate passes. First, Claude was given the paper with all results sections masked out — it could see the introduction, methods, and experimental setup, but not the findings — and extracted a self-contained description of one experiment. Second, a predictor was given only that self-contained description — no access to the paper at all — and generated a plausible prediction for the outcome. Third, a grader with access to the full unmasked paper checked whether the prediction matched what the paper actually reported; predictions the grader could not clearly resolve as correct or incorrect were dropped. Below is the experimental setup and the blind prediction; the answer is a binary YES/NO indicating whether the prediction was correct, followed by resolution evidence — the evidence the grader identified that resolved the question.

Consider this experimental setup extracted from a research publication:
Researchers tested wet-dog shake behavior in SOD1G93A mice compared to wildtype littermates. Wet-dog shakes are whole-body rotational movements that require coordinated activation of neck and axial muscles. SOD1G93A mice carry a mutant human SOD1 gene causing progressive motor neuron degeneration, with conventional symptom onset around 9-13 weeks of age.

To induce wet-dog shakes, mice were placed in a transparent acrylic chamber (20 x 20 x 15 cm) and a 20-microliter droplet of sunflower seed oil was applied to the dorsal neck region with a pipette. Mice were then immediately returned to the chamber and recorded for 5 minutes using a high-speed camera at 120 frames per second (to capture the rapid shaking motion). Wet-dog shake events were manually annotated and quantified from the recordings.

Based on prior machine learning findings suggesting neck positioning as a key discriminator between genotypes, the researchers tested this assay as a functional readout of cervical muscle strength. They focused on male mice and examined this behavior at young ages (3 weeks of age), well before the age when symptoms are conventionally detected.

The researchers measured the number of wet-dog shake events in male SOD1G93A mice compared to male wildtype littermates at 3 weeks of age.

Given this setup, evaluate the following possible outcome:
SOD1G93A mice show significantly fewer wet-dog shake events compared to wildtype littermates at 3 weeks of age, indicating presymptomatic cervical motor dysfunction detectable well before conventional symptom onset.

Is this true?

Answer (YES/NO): YES